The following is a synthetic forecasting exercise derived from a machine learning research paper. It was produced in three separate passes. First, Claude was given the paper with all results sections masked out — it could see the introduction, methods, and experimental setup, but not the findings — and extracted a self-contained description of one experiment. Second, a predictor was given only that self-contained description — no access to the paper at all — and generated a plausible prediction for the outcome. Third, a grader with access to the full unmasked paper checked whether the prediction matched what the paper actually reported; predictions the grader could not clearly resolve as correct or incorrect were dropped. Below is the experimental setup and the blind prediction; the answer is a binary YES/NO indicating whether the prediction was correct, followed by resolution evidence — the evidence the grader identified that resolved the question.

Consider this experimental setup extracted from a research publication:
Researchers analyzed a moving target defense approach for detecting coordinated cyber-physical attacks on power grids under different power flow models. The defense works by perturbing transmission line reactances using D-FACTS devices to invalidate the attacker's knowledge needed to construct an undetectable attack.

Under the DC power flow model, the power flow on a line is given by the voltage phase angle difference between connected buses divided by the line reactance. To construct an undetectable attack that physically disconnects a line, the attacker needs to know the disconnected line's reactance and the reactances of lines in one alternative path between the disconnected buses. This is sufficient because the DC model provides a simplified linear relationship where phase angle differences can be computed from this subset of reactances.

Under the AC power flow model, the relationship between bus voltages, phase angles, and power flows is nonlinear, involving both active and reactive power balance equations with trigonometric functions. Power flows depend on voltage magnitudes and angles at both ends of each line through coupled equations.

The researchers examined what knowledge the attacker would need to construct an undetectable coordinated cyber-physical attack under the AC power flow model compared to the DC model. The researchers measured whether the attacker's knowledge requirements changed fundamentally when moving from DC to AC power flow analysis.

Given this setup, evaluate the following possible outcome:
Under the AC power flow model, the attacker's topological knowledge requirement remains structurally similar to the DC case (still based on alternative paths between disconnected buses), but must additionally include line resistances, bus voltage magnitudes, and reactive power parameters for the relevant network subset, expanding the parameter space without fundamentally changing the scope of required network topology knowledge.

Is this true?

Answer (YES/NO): NO